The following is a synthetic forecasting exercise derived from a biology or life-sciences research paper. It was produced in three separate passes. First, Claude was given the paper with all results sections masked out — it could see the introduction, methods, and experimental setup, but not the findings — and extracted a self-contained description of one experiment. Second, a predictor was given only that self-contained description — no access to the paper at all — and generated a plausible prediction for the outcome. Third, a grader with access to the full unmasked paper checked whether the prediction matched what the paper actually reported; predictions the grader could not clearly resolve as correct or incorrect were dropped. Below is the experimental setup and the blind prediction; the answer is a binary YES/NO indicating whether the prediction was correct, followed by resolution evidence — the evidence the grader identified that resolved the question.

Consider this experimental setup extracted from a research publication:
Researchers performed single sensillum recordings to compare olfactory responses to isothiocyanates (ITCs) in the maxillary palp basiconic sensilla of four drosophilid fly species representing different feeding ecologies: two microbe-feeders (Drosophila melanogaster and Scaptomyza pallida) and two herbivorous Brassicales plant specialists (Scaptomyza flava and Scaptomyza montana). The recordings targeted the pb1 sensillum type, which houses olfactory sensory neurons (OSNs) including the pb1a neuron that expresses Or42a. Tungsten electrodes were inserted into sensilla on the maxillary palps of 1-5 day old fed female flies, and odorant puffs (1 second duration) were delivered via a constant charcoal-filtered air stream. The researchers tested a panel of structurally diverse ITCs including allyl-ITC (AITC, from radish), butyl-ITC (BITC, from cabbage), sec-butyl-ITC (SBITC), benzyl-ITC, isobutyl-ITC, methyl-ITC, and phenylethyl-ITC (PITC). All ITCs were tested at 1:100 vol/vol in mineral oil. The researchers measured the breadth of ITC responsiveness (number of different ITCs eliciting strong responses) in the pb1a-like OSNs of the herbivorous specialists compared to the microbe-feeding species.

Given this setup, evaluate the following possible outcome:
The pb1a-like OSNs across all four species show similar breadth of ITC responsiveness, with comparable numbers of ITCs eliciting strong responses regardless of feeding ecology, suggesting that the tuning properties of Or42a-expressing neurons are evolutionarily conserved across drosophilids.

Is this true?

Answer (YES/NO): NO